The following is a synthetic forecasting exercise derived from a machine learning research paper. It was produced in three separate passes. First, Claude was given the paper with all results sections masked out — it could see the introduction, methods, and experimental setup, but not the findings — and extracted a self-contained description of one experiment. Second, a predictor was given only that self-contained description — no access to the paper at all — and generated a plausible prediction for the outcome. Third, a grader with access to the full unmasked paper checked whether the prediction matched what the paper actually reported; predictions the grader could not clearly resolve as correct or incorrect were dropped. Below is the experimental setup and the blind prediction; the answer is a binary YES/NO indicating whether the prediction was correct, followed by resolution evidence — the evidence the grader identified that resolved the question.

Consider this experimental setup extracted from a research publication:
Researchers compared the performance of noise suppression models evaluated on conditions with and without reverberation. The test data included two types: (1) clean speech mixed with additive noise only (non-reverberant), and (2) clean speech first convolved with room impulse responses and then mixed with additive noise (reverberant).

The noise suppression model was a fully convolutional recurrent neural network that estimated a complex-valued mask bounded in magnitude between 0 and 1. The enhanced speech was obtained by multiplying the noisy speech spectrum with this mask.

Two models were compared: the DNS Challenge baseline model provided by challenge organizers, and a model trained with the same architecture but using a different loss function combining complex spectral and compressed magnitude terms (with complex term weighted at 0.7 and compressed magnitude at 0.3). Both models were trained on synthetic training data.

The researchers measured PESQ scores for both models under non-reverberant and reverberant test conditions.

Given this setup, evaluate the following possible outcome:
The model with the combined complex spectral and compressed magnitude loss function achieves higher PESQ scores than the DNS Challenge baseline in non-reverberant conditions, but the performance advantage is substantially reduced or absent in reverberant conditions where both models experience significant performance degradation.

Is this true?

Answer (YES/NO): NO